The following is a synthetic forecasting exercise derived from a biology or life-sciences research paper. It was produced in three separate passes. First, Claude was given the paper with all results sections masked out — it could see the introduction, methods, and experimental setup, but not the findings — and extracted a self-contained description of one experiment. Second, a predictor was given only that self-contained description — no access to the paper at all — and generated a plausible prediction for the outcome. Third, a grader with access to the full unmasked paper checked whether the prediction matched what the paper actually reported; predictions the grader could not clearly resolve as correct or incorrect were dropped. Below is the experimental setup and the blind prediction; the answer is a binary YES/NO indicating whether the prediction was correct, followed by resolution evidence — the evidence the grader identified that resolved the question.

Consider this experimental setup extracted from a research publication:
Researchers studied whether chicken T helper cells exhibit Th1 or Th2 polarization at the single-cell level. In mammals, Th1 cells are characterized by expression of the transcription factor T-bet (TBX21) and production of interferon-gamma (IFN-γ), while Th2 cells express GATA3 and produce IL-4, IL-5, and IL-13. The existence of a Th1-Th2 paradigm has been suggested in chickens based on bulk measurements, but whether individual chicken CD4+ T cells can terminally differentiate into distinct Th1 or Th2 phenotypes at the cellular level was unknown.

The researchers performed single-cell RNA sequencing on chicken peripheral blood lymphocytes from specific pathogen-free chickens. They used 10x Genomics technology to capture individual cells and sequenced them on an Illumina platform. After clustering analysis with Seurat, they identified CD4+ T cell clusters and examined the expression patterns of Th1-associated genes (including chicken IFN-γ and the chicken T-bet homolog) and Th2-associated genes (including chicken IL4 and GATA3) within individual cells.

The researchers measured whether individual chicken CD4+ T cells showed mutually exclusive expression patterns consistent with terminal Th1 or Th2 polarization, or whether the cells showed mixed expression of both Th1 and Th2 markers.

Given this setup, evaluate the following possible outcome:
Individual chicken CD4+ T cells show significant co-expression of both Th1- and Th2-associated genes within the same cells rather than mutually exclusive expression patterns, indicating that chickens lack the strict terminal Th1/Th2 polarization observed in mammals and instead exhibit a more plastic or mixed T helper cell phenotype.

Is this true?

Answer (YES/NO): NO